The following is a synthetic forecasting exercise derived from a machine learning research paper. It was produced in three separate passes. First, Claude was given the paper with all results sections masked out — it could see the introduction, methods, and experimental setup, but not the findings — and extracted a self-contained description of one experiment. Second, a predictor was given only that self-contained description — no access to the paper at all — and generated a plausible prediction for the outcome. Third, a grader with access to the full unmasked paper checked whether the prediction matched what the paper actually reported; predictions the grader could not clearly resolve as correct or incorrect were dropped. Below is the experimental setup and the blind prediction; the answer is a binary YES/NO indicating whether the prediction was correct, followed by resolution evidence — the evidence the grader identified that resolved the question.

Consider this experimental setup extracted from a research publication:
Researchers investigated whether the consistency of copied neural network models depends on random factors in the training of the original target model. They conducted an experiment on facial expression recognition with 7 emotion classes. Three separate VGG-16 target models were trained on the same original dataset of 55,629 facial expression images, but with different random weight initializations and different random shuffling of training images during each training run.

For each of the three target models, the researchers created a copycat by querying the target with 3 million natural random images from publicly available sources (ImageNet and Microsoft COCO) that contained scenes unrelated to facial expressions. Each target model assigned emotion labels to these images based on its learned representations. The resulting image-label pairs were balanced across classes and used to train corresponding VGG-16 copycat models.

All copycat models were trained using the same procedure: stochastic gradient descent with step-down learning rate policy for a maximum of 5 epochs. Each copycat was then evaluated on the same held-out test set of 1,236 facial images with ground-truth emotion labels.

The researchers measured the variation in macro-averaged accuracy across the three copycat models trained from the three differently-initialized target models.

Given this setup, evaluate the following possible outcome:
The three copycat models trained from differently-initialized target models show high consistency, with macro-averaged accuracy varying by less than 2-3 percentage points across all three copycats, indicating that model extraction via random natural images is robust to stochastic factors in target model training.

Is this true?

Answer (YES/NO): YES